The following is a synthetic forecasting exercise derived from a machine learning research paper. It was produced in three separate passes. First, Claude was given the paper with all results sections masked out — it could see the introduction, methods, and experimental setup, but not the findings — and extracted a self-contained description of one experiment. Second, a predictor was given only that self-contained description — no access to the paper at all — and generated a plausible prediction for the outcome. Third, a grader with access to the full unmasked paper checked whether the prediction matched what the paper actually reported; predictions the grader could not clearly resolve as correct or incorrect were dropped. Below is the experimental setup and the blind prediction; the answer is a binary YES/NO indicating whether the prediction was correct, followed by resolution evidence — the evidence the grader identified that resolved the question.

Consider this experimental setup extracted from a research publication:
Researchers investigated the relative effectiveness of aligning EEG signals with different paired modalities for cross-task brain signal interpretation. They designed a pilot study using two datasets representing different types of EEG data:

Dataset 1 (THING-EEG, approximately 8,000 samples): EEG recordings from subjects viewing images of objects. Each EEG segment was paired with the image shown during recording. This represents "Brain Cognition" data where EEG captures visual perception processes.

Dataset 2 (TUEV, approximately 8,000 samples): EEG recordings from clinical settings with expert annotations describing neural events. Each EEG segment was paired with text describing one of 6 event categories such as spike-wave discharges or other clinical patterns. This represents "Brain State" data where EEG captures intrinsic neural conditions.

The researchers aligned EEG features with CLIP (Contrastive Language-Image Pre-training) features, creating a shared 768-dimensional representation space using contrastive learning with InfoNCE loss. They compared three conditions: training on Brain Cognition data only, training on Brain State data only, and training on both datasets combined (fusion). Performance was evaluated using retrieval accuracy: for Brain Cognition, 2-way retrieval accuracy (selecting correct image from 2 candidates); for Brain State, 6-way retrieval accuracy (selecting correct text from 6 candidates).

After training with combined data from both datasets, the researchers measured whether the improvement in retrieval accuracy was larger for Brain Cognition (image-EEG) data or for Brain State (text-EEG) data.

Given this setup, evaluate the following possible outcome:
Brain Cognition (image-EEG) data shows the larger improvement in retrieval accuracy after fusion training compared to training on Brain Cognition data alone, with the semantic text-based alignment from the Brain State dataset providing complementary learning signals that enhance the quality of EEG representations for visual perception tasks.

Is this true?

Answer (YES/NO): NO